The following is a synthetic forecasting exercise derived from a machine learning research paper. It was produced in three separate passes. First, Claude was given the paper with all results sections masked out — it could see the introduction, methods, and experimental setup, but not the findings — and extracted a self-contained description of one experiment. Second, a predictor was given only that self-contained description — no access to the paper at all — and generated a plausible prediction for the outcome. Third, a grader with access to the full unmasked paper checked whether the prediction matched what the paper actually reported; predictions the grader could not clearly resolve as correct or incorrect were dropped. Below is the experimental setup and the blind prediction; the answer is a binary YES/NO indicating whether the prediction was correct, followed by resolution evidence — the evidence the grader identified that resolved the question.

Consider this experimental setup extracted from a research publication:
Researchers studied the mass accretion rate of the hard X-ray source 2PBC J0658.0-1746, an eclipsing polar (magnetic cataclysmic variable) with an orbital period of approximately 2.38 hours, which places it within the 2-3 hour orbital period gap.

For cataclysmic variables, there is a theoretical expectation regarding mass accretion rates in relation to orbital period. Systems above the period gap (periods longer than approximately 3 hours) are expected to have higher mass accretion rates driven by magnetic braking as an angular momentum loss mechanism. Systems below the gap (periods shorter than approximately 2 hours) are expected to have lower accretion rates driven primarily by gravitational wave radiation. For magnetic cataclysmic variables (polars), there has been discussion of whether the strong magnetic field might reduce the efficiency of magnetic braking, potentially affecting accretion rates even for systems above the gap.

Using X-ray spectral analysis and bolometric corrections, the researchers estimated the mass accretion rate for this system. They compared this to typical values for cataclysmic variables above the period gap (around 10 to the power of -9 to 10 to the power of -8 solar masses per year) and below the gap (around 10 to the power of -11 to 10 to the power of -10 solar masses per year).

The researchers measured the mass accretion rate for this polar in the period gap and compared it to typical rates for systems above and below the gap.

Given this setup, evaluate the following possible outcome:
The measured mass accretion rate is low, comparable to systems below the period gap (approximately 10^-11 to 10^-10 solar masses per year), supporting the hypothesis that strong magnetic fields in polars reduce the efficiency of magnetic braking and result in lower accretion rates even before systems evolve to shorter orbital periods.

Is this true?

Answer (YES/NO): YES